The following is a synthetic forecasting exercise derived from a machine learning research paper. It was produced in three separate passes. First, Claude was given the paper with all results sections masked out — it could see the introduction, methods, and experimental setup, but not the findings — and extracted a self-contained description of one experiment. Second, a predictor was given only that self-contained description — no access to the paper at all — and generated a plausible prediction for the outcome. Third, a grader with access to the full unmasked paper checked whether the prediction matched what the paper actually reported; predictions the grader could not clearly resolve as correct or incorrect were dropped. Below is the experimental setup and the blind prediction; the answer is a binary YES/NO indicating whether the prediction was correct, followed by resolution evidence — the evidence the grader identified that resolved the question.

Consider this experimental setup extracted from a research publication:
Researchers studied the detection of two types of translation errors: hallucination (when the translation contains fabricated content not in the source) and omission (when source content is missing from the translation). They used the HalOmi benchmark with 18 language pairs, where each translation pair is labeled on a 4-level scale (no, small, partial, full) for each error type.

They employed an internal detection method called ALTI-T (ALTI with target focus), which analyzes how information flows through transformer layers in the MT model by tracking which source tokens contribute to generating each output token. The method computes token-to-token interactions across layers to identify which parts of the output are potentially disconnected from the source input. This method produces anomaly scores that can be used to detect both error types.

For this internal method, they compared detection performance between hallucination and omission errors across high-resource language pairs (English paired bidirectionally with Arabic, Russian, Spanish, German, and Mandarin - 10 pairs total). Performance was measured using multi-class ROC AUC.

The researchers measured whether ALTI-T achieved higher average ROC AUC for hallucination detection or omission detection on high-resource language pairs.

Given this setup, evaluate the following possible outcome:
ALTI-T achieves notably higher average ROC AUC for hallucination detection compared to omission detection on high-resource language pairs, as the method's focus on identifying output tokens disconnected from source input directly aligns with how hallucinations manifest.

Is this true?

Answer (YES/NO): NO